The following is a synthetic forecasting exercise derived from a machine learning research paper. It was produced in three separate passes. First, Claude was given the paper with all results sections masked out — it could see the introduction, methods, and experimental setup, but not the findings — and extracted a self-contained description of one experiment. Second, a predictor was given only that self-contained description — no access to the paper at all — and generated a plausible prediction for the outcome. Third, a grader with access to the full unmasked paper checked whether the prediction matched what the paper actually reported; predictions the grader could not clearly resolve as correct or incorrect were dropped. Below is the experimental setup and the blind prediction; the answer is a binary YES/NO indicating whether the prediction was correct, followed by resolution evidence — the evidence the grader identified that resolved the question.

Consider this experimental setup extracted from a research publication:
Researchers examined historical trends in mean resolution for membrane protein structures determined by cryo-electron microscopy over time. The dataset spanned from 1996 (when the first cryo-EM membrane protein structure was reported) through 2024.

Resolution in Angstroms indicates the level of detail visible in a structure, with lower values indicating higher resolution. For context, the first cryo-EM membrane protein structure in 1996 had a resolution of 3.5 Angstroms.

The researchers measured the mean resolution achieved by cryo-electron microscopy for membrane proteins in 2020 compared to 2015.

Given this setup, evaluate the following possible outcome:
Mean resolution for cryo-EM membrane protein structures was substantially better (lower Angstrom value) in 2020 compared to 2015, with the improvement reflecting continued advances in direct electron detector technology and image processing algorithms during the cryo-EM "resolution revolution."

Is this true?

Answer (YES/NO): YES